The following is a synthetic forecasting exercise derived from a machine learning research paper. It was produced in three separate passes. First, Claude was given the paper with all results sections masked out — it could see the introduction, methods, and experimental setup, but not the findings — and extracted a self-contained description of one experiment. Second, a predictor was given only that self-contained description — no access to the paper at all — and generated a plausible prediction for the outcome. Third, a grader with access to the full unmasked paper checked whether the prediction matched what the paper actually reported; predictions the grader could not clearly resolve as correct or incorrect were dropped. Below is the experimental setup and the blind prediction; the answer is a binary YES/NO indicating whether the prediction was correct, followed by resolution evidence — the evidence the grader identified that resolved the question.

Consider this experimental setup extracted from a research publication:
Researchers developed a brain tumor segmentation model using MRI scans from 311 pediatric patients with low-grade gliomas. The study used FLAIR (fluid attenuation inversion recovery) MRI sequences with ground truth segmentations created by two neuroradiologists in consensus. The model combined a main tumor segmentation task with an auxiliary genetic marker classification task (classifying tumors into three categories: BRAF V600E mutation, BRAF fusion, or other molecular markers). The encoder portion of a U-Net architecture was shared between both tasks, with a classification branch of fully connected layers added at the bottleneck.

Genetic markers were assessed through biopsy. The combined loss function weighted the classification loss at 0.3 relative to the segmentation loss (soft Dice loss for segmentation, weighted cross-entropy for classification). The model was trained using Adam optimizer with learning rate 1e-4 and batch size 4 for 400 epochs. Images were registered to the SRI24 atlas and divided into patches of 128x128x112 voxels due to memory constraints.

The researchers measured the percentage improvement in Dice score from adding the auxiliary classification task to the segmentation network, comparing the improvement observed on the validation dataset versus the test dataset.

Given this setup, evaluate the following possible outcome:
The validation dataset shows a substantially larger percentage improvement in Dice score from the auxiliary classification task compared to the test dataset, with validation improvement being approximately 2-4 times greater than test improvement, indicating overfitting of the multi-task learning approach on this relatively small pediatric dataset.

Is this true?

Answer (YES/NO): NO